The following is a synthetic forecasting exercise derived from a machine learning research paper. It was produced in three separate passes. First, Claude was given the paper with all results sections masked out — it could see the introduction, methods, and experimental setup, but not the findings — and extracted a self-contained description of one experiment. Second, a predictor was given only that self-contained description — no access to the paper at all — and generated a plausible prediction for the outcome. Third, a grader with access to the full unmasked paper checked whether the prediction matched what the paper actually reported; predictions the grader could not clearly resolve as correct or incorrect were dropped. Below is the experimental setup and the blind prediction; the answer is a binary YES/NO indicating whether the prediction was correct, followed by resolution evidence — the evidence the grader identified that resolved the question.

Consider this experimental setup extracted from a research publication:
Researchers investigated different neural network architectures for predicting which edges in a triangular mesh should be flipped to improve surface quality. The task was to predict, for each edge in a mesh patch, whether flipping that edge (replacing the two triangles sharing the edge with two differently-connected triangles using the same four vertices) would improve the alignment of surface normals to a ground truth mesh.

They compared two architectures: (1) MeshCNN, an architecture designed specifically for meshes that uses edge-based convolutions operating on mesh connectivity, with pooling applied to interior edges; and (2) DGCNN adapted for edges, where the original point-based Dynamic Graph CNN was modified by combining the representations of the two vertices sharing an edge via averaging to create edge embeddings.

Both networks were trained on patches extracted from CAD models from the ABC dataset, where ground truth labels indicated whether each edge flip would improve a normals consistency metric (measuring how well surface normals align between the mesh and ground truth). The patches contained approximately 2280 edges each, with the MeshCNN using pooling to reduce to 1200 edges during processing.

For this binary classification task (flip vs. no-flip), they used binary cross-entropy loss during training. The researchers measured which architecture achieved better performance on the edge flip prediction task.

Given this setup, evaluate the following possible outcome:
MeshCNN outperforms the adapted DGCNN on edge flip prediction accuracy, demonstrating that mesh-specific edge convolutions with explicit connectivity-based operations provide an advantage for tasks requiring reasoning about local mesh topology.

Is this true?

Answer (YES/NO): YES